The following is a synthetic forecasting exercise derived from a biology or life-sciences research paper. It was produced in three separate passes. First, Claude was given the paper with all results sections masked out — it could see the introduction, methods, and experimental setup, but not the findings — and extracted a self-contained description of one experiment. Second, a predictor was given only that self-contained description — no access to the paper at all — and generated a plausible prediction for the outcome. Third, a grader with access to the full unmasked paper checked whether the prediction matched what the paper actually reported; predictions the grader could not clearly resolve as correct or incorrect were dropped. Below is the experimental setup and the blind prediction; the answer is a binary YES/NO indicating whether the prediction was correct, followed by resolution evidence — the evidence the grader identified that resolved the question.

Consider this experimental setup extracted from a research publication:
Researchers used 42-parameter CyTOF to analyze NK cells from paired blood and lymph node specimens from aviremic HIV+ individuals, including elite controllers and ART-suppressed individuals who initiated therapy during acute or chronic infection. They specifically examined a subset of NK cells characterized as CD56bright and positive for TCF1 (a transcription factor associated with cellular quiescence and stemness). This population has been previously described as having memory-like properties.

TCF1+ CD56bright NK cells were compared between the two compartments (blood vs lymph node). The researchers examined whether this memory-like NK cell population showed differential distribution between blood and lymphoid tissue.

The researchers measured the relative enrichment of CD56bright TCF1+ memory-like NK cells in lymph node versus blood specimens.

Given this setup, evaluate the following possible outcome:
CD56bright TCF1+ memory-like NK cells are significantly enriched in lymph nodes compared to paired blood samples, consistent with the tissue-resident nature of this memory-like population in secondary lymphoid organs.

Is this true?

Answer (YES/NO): YES